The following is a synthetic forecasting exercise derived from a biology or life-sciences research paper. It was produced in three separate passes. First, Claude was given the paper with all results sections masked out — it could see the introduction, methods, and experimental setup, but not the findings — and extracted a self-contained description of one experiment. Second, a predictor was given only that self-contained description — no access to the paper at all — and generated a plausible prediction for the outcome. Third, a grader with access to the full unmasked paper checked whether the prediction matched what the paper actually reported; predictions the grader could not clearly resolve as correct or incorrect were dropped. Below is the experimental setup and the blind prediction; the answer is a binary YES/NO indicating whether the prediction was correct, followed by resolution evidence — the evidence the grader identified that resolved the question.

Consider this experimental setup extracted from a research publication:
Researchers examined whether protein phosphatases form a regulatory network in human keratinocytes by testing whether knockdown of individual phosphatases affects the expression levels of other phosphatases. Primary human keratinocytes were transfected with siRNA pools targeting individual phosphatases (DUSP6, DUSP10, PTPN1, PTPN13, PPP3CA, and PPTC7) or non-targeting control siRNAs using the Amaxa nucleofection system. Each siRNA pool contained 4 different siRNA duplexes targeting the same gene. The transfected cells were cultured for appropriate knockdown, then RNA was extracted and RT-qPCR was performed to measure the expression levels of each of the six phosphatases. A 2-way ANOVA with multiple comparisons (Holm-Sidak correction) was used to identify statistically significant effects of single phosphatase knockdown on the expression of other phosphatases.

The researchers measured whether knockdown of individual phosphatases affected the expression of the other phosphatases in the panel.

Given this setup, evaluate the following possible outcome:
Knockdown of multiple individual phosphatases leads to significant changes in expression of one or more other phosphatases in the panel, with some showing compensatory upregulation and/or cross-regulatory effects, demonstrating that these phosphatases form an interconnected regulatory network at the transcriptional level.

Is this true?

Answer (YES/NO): YES